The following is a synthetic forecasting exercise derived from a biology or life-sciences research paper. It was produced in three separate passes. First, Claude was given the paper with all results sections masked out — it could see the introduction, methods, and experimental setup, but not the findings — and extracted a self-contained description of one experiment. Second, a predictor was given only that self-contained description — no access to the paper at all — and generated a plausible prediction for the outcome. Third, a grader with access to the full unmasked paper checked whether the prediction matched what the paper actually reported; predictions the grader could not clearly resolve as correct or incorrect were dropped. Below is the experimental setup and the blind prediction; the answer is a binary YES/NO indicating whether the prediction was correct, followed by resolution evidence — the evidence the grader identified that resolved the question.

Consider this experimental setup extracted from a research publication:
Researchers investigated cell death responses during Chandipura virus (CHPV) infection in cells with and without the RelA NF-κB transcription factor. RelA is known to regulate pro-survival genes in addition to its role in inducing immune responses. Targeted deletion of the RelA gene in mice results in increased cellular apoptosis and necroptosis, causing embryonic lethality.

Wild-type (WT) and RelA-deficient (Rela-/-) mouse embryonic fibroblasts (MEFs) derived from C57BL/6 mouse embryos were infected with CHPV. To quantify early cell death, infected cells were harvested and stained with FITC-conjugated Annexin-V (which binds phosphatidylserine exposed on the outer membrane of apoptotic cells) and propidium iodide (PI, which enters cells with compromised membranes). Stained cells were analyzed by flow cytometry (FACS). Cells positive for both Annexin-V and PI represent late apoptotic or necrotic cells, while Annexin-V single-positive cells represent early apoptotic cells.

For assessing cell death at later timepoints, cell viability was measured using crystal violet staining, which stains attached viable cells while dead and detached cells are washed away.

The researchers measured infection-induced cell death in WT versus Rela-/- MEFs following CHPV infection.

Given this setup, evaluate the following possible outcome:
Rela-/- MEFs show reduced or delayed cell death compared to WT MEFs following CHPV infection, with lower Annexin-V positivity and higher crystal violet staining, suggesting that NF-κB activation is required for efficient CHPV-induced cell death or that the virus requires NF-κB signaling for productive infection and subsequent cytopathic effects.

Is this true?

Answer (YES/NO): NO